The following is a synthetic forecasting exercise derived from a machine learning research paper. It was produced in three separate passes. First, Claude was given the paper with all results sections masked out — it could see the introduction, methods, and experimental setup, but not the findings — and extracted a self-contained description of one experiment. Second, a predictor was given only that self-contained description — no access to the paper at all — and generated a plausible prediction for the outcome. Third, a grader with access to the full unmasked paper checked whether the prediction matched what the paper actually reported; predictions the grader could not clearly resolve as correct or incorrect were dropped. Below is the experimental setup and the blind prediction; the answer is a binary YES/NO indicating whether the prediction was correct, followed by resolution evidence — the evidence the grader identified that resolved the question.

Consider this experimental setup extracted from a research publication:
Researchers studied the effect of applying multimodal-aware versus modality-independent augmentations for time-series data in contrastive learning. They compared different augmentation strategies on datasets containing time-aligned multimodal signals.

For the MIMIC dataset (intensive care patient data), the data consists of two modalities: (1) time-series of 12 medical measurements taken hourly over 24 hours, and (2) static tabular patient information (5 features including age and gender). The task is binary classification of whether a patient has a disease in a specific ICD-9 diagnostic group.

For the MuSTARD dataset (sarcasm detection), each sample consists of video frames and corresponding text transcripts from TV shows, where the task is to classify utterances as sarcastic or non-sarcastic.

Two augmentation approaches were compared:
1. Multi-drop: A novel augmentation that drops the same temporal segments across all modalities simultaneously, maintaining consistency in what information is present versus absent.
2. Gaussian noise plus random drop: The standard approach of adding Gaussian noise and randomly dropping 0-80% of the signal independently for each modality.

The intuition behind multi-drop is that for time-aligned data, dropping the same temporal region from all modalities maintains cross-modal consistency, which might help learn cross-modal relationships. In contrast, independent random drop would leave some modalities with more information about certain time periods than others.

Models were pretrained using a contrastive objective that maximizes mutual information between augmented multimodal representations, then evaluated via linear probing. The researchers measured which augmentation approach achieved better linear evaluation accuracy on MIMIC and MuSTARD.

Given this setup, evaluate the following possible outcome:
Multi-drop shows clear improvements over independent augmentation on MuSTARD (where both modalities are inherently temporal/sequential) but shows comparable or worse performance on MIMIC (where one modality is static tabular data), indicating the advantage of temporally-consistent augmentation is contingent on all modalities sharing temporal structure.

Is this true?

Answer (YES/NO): NO